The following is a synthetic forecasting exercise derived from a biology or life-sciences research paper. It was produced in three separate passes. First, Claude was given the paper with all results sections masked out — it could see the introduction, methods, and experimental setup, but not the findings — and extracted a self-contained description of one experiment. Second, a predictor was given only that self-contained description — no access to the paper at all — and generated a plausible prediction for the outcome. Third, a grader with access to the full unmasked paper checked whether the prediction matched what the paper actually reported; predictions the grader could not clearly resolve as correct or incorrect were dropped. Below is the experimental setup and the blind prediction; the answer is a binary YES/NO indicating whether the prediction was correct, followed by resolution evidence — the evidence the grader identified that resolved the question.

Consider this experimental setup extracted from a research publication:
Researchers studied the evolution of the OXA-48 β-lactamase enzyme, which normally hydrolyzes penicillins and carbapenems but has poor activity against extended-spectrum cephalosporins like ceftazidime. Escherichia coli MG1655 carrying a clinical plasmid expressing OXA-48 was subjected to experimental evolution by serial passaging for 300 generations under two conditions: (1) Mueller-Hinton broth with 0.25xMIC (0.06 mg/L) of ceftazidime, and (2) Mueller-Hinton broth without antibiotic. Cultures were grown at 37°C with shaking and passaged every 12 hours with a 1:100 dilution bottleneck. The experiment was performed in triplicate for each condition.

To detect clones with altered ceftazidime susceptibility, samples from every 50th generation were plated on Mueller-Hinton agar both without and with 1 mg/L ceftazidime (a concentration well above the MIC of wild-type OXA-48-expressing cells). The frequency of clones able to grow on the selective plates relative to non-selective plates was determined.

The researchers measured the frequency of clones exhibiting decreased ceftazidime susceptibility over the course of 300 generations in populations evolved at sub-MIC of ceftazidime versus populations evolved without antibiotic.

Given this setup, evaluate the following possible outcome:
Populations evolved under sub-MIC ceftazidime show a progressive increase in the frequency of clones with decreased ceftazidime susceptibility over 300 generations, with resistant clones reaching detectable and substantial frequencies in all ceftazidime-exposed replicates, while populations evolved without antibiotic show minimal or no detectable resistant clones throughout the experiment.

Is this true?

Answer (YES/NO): NO